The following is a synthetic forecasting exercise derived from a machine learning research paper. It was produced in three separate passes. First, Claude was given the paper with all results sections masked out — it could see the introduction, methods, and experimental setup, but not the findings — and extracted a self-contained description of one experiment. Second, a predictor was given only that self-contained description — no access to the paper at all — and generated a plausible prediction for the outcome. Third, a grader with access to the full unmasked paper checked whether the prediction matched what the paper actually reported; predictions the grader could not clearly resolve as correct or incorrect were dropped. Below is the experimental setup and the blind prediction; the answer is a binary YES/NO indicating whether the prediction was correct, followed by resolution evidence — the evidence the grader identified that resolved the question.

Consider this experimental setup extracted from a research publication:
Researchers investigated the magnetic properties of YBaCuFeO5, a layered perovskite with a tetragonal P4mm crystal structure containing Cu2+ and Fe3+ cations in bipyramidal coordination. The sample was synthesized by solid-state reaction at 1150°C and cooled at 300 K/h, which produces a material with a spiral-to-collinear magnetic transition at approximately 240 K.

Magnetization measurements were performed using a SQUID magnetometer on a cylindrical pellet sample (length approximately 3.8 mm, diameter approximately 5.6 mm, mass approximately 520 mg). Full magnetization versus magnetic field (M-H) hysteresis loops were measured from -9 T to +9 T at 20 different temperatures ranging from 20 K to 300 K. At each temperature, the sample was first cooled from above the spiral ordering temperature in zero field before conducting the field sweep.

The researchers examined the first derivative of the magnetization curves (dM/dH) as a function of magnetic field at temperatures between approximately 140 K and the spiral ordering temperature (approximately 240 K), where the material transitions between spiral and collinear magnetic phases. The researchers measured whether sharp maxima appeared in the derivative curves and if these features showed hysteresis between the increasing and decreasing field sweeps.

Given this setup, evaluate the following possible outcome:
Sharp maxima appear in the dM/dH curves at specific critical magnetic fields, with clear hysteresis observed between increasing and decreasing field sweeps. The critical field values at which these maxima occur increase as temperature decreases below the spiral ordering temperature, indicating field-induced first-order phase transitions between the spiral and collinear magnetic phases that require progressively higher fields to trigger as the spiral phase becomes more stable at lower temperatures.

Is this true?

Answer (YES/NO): YES